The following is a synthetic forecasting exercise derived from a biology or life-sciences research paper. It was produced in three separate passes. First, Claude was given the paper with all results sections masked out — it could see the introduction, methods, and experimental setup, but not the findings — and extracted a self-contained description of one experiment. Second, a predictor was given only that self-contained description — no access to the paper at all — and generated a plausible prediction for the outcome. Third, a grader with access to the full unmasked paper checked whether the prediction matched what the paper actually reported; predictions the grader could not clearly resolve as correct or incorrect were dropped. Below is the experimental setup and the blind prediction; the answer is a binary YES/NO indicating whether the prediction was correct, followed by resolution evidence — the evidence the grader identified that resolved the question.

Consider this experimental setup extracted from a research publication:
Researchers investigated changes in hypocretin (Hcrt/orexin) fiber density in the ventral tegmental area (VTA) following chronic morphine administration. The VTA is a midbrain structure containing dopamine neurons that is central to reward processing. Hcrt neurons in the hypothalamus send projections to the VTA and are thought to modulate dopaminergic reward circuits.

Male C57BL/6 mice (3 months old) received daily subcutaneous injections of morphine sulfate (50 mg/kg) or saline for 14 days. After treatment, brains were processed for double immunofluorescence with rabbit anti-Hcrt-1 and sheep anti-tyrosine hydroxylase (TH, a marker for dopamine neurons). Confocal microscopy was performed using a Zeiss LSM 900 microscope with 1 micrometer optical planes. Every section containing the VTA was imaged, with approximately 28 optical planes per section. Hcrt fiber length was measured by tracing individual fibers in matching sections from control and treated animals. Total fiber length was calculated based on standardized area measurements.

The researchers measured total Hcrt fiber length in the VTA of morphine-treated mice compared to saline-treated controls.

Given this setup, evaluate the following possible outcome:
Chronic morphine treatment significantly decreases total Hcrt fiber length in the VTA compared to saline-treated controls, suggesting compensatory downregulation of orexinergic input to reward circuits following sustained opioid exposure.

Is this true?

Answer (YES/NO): NO